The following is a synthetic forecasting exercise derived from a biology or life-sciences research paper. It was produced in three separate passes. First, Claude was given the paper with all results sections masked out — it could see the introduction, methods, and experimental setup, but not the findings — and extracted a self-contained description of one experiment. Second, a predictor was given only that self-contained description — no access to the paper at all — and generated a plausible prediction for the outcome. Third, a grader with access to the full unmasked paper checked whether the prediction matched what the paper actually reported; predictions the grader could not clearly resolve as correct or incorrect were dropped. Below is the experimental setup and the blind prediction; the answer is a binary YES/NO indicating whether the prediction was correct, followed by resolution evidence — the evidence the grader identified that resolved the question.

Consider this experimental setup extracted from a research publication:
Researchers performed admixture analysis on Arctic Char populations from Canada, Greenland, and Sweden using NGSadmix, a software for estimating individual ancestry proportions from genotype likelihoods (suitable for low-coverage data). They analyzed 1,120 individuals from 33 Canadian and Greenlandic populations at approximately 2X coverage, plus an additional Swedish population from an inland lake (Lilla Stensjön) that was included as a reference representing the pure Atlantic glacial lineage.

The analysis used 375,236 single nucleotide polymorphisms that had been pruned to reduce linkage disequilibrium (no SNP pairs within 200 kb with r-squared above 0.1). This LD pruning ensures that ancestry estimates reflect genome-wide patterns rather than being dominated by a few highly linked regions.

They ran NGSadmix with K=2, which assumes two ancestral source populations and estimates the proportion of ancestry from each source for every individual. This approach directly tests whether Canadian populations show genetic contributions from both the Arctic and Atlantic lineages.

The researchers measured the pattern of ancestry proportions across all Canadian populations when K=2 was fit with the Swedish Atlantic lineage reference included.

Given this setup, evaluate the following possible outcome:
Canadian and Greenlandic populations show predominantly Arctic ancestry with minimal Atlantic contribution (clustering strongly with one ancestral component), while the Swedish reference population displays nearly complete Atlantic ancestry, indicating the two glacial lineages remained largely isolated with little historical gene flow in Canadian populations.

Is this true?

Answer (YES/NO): NO